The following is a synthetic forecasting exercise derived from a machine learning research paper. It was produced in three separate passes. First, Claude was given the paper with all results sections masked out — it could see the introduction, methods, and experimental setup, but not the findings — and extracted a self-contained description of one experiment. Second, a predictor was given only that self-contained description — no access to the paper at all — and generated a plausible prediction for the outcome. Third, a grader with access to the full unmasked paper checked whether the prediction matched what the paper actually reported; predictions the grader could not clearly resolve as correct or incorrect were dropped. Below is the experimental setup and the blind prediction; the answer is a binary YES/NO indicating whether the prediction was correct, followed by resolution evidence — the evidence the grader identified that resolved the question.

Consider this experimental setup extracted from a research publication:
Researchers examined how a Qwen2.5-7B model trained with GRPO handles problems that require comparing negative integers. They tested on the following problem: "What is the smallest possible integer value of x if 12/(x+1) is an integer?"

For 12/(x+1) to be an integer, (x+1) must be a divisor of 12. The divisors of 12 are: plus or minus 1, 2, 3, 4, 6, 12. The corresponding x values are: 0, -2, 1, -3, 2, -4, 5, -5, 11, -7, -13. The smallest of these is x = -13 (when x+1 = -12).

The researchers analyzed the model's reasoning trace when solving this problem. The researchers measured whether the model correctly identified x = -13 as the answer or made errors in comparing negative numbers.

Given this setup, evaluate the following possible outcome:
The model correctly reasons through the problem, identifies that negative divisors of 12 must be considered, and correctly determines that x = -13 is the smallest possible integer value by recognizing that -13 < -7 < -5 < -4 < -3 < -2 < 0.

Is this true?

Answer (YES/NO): NO